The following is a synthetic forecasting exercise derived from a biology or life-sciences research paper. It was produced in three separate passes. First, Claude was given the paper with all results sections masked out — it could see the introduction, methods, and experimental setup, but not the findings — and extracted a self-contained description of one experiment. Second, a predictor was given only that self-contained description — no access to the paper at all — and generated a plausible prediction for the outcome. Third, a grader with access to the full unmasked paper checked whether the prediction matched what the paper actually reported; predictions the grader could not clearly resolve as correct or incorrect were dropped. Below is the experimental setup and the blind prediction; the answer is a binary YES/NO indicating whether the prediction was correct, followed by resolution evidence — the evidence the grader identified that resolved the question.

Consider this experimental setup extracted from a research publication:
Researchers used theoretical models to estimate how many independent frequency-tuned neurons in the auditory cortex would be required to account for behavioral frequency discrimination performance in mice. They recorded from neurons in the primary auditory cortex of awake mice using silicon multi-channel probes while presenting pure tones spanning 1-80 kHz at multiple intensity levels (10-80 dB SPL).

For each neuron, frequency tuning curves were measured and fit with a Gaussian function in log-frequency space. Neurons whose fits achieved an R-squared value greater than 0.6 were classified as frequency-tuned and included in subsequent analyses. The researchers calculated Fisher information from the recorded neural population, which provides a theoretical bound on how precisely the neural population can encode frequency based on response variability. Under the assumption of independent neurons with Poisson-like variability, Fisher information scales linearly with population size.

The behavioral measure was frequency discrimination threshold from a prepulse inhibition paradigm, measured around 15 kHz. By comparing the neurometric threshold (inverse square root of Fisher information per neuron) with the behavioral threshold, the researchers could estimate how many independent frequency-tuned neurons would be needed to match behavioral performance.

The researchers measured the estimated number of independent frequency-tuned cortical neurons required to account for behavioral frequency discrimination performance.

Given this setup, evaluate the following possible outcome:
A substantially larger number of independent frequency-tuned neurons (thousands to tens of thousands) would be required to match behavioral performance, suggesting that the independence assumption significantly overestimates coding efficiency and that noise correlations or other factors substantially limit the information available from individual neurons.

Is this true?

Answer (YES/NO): NO